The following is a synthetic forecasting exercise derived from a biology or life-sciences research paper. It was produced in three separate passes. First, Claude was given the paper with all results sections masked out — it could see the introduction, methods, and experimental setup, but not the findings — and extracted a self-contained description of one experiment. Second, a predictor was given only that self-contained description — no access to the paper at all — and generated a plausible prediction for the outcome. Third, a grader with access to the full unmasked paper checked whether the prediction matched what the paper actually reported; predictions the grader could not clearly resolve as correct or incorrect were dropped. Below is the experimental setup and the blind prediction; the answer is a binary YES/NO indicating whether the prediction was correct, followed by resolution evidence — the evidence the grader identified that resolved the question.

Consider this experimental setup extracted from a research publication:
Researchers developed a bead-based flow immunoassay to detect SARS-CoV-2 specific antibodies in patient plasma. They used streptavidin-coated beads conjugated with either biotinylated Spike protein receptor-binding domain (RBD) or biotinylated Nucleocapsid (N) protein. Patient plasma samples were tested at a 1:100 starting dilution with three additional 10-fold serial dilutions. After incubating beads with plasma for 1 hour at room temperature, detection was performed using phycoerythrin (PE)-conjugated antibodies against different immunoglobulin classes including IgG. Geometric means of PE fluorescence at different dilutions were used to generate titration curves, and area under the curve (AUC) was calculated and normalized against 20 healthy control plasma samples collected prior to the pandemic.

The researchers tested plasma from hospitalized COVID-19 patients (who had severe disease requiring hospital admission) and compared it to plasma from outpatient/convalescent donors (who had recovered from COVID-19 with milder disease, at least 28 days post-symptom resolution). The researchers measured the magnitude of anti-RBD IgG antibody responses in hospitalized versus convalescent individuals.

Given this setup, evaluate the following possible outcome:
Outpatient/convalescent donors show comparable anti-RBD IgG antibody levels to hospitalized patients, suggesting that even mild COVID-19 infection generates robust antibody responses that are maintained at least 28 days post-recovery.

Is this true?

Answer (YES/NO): NO